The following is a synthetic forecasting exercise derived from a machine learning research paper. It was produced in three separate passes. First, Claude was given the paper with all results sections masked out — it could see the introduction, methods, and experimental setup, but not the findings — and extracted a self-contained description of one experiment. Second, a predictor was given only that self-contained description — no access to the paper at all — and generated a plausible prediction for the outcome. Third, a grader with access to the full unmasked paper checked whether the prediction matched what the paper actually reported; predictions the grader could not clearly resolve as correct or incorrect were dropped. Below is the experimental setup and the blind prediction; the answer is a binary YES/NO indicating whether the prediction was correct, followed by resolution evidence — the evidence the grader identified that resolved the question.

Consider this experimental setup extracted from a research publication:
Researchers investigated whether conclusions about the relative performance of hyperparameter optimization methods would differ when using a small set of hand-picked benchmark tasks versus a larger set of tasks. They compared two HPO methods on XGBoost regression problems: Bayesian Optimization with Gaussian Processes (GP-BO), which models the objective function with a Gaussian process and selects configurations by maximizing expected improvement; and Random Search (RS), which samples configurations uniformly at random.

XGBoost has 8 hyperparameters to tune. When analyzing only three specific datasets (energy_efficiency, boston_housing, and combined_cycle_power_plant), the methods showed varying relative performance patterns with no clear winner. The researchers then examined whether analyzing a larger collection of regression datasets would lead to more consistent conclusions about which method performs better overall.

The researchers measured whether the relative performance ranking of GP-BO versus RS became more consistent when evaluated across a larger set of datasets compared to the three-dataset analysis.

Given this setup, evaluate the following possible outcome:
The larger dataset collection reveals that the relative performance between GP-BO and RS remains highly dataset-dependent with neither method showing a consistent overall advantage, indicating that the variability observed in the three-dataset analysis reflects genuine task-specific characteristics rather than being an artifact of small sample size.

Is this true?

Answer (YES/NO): NO